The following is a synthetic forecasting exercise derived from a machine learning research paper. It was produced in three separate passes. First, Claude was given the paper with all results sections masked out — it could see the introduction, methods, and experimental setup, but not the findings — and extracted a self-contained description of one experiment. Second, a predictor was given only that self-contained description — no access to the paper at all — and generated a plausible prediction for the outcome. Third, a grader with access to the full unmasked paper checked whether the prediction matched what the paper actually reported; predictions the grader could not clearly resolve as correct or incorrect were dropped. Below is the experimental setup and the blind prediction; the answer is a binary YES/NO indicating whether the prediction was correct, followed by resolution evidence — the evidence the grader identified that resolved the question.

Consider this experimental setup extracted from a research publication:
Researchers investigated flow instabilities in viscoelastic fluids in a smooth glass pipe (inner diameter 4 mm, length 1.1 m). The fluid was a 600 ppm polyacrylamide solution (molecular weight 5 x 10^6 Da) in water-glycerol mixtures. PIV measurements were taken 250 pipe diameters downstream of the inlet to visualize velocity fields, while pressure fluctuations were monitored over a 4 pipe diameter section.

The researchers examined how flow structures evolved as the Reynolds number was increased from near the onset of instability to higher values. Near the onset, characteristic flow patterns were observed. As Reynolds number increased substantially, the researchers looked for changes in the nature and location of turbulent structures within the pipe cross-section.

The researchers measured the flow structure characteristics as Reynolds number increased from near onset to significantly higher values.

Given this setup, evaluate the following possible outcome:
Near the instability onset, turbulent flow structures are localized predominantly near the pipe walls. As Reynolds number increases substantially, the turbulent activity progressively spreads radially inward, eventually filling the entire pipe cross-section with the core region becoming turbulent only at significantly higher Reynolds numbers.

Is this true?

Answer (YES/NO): NO